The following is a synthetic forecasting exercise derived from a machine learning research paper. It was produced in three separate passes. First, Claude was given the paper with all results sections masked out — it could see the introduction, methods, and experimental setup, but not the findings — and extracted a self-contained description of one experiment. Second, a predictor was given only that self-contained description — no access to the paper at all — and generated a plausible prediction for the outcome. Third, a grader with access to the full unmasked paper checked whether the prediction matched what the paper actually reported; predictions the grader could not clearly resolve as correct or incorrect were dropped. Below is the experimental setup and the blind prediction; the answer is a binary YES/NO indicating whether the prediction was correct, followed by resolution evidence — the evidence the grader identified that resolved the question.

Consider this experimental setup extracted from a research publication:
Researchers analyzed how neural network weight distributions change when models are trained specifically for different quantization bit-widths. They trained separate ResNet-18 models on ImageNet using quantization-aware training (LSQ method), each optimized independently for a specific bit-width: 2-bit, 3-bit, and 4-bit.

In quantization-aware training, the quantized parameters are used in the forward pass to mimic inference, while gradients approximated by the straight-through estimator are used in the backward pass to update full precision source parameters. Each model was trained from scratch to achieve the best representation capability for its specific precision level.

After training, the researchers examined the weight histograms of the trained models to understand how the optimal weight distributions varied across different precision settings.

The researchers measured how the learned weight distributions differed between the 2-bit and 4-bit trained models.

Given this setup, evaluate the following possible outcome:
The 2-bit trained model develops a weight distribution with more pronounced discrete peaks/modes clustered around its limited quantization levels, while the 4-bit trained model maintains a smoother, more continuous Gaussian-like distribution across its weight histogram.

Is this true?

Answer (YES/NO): NO